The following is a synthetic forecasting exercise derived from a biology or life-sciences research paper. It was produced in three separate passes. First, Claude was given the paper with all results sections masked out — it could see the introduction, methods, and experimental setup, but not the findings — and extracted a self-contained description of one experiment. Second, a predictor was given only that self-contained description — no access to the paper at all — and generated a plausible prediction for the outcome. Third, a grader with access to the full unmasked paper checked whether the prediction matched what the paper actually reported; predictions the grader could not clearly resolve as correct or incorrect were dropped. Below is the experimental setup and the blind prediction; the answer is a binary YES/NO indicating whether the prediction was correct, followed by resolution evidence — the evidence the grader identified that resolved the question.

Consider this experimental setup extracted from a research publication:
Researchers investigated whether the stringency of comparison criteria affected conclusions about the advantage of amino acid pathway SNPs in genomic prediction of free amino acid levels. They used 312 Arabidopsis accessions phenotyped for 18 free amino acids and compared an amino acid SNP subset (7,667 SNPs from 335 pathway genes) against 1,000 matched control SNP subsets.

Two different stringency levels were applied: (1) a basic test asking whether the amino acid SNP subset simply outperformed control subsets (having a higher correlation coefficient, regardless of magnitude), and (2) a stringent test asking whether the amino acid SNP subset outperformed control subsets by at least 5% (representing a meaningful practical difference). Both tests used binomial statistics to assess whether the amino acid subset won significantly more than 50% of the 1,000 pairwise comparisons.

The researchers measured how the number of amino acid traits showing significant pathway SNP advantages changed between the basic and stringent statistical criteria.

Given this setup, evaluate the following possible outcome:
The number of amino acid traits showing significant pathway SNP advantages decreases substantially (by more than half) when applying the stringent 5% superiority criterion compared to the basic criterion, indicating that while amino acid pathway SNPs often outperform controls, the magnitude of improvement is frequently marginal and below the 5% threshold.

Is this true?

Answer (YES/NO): YES